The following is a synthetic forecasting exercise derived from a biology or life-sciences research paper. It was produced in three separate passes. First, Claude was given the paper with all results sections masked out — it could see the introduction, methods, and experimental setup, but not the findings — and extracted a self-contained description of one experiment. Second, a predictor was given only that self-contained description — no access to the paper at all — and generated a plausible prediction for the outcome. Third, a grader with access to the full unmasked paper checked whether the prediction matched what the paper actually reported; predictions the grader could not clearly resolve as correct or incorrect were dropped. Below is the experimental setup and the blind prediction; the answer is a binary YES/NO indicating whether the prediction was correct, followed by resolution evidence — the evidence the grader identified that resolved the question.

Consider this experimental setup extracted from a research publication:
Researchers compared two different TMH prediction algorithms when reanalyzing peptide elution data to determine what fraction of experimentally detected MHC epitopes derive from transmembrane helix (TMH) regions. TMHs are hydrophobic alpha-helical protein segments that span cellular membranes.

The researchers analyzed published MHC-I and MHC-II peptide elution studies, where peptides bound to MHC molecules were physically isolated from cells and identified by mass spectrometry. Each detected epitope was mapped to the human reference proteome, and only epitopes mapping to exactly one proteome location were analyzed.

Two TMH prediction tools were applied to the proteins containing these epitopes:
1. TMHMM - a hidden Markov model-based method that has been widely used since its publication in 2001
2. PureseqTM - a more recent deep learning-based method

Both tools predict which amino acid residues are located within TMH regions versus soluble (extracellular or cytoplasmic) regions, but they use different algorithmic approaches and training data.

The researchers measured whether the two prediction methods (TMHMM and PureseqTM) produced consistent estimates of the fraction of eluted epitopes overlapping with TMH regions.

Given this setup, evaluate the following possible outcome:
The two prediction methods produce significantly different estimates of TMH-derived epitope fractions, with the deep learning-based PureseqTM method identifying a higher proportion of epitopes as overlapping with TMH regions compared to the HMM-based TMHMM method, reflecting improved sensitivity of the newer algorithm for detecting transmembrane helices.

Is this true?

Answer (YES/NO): NO